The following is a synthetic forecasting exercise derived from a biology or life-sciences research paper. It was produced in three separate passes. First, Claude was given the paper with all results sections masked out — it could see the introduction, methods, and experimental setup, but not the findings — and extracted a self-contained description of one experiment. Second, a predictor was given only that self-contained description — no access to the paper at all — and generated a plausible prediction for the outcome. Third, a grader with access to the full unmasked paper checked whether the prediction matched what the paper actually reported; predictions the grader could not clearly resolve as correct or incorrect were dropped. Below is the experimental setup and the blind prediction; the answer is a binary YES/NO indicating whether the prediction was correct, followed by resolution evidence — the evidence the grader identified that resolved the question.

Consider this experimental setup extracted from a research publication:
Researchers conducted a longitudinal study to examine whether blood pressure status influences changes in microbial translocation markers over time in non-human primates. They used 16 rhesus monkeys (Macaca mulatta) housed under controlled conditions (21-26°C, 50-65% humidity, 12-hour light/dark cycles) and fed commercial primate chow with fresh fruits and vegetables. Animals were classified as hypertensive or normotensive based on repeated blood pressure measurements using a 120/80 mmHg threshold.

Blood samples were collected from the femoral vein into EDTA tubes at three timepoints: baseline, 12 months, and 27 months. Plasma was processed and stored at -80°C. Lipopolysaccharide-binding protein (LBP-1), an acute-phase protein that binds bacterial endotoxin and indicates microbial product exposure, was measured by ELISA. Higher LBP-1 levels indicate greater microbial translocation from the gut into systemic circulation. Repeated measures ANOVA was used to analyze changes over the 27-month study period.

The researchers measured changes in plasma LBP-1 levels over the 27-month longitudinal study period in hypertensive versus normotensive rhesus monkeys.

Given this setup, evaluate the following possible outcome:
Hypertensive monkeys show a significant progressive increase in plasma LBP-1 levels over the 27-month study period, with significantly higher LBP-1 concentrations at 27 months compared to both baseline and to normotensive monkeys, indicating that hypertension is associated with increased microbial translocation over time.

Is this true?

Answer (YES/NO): YES